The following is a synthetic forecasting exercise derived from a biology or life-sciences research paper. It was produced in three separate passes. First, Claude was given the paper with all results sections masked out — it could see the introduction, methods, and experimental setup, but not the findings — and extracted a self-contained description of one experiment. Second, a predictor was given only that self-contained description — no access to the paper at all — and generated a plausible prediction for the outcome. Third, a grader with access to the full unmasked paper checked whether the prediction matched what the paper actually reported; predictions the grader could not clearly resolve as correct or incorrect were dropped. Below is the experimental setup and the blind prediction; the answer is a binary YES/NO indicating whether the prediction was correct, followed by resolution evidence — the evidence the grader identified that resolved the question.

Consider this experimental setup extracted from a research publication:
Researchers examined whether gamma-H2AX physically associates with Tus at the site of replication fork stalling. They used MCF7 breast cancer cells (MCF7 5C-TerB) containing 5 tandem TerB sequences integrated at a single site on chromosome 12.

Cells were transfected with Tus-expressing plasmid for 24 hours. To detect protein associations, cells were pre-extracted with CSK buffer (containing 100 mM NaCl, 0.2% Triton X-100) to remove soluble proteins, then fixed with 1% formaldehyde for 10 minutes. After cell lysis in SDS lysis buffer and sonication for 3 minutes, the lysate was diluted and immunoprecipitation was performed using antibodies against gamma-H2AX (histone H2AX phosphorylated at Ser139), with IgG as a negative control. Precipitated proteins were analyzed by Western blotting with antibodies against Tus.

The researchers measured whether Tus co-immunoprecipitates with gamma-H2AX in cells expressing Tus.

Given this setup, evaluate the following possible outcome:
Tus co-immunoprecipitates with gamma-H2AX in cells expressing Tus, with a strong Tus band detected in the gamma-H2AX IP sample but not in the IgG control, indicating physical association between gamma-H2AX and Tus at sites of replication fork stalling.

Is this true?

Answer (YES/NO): YES